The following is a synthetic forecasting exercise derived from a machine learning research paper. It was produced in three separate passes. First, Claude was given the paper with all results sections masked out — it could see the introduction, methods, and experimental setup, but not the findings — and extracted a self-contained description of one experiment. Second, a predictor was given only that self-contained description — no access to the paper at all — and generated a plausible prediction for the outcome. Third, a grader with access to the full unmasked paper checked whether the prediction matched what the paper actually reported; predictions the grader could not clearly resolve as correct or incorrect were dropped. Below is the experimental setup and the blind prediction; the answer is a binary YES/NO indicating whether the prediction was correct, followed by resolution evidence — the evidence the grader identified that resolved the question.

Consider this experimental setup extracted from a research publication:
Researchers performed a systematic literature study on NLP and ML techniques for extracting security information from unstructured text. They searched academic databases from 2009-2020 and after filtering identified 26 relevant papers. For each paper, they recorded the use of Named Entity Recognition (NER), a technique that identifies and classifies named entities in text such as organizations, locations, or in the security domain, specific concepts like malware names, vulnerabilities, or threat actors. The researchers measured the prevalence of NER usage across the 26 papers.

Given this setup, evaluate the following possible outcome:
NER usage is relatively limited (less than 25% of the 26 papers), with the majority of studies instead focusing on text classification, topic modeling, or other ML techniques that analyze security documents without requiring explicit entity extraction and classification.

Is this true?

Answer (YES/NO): NO